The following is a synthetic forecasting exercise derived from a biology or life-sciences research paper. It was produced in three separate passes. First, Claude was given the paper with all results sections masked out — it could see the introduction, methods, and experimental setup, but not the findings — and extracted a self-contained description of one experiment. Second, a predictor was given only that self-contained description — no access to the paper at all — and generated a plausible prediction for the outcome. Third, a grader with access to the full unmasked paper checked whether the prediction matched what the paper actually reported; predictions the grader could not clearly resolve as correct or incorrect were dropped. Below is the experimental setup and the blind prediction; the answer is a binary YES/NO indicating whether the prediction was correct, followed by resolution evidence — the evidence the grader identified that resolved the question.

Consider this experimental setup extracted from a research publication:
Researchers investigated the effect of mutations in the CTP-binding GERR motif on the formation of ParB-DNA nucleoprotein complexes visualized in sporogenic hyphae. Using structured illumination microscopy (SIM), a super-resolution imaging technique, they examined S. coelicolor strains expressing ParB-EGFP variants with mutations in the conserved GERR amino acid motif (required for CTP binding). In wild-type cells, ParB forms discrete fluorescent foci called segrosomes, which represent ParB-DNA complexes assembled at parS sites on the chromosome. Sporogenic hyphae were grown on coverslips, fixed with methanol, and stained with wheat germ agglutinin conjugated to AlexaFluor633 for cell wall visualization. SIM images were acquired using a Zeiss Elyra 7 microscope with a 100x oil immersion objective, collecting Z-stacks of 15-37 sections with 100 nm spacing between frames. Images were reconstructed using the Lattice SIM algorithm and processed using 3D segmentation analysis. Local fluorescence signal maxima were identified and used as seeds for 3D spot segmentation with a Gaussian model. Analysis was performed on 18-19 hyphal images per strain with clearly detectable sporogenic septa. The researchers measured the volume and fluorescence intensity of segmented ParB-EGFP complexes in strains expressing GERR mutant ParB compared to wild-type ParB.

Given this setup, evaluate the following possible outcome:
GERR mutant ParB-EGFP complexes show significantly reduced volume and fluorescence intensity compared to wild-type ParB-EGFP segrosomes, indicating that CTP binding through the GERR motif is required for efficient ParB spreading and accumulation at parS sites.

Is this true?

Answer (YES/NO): YES